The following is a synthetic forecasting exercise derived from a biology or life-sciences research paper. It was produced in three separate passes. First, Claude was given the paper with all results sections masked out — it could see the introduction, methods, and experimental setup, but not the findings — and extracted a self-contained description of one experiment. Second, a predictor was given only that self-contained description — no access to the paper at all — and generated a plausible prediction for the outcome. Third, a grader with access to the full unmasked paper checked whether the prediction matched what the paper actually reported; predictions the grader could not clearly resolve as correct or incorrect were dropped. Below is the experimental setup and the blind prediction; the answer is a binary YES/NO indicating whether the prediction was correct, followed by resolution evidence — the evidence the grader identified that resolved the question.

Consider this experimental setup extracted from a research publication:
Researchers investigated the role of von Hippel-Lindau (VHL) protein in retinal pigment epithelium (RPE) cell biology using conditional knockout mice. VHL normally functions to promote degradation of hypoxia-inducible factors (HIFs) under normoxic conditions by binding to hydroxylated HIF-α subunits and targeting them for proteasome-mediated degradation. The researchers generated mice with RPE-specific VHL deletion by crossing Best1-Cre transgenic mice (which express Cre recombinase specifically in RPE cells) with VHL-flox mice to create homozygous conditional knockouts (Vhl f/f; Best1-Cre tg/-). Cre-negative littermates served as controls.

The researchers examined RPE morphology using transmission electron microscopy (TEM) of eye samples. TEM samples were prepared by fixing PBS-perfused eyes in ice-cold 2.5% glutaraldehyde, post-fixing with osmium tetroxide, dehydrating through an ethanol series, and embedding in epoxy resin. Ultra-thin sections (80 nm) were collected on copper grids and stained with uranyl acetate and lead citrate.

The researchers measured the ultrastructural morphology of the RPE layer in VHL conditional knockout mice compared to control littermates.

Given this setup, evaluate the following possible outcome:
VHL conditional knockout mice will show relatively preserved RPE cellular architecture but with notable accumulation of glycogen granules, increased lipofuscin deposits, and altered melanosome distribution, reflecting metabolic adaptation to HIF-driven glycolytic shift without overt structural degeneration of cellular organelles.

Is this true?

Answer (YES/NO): NO